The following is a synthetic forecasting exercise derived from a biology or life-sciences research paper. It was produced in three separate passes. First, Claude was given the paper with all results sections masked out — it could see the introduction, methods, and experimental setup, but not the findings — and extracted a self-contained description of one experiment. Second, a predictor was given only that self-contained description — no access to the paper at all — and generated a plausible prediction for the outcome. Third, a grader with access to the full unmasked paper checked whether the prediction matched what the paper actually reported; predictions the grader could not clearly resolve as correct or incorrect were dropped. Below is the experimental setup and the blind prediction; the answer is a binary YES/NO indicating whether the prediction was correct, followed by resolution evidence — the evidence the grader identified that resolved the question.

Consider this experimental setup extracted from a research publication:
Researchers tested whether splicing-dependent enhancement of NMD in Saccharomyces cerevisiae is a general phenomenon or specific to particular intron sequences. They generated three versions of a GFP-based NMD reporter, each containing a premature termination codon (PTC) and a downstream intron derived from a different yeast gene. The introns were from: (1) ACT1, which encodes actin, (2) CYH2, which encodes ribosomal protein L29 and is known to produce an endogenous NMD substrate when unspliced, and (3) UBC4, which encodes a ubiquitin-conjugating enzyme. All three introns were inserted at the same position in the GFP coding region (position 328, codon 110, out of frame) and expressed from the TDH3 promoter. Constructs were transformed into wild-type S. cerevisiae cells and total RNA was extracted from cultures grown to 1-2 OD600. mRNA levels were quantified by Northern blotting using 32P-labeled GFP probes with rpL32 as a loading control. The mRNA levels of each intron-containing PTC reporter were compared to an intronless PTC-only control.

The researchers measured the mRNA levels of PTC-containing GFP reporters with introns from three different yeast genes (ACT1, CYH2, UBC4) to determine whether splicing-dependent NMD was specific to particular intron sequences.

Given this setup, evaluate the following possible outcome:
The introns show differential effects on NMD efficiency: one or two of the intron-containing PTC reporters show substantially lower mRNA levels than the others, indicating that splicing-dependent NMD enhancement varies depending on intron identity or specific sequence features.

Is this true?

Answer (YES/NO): YES